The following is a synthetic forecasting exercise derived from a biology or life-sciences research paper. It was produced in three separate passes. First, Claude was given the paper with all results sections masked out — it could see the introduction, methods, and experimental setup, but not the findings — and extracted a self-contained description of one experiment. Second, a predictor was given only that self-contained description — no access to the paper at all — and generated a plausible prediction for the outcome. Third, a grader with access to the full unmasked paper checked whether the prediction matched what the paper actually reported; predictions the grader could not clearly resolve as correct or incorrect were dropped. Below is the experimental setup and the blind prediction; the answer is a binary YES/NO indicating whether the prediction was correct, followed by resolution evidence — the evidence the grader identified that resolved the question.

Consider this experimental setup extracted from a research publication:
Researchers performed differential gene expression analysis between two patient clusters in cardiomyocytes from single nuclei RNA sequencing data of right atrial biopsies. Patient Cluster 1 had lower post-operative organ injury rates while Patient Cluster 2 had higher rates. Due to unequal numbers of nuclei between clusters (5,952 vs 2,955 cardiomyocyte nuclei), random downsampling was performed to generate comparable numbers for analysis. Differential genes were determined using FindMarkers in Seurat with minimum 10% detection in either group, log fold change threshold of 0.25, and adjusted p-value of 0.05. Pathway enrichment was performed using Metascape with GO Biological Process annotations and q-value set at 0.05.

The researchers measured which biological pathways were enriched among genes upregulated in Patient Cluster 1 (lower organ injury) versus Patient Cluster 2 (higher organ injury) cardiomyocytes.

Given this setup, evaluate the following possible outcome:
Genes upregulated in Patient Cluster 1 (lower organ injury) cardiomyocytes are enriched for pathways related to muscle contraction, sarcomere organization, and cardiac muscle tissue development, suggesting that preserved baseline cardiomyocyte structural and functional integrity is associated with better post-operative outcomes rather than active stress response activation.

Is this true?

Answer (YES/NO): NO